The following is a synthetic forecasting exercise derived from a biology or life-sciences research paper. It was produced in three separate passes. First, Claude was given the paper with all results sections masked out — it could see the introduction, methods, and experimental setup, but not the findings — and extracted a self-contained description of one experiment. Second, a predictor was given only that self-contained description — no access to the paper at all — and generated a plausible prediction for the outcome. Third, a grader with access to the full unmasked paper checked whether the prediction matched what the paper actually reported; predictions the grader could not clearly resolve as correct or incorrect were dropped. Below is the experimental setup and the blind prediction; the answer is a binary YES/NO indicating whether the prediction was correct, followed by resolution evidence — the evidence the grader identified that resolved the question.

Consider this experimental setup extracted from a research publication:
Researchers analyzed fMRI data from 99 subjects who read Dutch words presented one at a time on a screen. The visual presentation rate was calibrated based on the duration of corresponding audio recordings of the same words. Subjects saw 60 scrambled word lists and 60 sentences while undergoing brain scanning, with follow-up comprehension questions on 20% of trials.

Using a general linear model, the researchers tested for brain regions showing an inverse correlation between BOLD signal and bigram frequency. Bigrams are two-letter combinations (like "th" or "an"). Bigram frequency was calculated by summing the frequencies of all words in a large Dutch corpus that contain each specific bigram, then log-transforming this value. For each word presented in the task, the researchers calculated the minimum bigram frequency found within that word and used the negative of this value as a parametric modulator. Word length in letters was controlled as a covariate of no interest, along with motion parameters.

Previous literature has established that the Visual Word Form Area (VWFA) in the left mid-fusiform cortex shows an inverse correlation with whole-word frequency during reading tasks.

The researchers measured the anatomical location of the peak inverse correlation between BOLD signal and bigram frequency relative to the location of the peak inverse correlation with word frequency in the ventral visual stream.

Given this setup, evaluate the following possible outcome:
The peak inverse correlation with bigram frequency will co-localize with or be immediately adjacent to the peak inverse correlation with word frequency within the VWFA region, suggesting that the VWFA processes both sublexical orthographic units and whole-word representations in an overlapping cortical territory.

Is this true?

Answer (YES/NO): NO